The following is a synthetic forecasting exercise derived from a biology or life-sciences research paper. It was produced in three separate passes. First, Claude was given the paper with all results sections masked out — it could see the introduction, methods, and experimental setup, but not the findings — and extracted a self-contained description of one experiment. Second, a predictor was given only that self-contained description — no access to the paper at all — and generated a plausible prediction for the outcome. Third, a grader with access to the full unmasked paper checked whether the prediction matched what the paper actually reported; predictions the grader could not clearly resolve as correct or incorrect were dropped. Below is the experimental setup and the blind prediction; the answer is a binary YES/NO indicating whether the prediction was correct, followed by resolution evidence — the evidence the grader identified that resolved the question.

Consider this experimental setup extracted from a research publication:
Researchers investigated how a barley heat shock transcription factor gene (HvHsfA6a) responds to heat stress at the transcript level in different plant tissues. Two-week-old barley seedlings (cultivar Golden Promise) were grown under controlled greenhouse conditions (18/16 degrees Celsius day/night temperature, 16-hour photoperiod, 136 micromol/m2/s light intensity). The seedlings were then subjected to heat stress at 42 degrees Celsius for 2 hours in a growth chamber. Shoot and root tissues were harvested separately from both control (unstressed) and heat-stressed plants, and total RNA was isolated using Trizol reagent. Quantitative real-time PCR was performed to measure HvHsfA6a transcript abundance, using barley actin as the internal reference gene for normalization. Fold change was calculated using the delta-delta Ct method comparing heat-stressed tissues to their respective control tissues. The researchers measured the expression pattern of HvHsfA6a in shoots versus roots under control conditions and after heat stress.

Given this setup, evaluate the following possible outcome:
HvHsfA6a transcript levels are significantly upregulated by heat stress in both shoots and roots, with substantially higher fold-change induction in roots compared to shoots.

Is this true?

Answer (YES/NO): NO